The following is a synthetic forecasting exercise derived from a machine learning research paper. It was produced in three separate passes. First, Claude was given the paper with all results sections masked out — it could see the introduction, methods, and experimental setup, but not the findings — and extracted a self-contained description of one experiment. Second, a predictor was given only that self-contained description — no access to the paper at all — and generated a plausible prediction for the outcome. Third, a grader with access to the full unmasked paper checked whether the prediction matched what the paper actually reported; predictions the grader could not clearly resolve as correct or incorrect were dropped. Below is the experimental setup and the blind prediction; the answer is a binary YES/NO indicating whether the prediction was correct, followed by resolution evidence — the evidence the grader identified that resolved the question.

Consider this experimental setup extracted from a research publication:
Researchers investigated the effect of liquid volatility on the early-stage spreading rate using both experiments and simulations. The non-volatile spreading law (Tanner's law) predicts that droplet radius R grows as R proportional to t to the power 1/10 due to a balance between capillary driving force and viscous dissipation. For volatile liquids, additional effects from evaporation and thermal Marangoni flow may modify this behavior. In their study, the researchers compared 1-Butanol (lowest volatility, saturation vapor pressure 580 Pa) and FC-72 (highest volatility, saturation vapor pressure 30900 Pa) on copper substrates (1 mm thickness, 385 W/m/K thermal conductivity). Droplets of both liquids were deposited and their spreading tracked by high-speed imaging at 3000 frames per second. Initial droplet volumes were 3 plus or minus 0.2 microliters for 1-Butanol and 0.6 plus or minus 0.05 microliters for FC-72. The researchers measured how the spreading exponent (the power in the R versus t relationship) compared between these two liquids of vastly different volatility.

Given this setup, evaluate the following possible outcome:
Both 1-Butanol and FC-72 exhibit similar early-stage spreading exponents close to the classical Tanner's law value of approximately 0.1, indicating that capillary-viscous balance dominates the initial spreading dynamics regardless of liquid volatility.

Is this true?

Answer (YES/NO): NO